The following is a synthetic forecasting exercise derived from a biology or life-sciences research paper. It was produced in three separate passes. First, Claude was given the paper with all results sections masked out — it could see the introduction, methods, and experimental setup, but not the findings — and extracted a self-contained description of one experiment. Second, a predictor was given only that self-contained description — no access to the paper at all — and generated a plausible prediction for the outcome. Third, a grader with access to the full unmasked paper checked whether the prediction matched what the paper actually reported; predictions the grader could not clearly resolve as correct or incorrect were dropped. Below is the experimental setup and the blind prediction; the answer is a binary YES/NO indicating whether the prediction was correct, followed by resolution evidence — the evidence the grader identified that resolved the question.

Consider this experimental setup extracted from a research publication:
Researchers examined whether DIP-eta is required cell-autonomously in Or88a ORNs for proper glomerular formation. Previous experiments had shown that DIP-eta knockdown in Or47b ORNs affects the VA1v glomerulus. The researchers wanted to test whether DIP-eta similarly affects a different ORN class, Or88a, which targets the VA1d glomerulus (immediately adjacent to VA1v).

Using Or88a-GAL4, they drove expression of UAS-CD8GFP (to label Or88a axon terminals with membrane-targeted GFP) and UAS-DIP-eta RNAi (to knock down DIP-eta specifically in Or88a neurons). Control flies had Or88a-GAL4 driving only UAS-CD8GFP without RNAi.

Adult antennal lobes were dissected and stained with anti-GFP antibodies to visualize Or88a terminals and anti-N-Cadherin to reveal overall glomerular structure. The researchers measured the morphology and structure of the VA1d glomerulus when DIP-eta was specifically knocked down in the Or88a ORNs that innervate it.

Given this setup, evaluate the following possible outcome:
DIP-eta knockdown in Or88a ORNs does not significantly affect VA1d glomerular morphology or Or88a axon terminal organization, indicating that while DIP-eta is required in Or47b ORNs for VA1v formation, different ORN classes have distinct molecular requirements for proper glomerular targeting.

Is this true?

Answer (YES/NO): NO